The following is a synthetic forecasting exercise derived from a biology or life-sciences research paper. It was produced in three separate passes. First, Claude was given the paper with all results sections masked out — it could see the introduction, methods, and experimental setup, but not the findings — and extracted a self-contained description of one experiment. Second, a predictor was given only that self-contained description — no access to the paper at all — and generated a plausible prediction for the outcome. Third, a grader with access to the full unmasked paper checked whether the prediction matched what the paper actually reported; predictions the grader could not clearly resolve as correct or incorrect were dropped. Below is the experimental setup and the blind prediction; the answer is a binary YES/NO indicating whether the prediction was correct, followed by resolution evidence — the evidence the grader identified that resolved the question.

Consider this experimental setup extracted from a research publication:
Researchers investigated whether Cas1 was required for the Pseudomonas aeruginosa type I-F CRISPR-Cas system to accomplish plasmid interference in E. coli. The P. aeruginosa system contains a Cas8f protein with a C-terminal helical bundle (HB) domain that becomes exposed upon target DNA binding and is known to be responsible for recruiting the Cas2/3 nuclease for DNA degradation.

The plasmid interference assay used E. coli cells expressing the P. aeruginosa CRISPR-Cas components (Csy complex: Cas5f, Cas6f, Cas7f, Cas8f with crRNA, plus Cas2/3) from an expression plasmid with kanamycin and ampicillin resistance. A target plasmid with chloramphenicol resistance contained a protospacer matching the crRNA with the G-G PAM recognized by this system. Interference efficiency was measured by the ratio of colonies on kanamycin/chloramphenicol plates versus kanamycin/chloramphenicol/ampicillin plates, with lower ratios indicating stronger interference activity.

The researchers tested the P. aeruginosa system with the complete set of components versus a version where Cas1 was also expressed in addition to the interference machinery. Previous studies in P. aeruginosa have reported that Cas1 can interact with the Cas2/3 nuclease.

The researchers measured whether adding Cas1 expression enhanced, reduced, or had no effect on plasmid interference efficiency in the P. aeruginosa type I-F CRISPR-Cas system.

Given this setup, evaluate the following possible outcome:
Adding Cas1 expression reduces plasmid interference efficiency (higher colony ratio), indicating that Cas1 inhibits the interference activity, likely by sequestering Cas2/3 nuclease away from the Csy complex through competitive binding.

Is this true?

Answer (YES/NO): YES